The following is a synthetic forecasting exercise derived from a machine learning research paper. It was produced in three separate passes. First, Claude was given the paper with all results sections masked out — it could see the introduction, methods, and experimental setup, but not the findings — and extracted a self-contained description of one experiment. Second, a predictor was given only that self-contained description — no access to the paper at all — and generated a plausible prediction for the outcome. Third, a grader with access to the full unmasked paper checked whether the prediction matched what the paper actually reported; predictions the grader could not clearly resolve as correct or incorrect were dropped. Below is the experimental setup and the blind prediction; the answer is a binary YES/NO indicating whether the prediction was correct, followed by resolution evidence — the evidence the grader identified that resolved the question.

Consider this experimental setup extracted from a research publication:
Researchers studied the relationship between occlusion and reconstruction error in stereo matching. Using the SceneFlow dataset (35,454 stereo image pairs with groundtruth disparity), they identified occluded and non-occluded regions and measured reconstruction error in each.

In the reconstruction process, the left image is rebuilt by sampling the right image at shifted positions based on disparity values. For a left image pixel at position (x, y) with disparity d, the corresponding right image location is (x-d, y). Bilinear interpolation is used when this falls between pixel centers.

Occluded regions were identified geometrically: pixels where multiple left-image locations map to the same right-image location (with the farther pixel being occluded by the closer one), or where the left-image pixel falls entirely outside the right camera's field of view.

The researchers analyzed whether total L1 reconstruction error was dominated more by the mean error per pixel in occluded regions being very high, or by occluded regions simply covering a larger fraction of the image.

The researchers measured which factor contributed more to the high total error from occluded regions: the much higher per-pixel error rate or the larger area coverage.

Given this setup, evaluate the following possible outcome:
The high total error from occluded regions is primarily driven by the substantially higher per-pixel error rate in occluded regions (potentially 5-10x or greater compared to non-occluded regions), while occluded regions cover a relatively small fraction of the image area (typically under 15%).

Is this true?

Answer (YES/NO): NO